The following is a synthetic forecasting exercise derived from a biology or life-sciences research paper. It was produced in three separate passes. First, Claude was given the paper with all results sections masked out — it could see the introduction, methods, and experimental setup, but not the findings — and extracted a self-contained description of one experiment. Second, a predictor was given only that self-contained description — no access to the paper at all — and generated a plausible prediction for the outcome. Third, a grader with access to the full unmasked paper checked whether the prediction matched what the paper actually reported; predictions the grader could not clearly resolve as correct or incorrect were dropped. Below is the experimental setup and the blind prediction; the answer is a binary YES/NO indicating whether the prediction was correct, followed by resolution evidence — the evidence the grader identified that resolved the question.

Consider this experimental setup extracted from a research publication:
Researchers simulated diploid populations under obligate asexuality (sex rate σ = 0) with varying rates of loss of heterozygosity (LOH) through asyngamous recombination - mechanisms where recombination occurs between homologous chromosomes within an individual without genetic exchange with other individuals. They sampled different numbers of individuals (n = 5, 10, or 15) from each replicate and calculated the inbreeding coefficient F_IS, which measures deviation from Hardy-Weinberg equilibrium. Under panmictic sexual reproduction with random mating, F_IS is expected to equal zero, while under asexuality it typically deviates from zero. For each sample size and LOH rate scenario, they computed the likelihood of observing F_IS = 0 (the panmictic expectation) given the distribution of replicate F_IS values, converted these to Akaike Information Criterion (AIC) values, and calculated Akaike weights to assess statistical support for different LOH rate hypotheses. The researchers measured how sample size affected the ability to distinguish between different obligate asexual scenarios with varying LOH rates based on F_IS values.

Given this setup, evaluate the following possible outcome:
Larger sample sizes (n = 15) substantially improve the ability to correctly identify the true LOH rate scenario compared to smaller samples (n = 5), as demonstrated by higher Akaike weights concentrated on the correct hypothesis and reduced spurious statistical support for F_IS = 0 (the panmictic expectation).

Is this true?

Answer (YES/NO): NO